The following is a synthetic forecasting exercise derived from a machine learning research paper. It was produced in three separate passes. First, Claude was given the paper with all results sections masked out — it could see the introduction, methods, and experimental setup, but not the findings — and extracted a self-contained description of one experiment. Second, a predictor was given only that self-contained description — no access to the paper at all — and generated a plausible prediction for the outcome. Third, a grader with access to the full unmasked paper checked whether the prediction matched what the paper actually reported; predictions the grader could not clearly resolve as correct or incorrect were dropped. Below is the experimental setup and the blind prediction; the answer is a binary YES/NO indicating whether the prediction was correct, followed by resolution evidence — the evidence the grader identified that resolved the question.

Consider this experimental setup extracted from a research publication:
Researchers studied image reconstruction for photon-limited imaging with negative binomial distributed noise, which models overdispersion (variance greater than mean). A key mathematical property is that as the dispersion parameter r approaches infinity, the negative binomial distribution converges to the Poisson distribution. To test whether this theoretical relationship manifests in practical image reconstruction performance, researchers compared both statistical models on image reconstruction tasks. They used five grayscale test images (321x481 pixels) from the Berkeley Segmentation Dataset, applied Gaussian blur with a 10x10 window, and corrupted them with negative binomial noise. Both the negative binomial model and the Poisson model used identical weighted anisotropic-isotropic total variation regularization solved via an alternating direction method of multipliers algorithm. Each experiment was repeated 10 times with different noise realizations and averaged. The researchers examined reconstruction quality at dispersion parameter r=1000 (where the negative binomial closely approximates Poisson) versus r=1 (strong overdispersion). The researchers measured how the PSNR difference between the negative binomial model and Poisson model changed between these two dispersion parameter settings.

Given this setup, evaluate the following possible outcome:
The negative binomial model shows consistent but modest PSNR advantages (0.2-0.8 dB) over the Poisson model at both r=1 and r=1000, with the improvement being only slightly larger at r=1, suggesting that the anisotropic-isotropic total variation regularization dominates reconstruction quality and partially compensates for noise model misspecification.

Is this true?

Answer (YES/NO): NO